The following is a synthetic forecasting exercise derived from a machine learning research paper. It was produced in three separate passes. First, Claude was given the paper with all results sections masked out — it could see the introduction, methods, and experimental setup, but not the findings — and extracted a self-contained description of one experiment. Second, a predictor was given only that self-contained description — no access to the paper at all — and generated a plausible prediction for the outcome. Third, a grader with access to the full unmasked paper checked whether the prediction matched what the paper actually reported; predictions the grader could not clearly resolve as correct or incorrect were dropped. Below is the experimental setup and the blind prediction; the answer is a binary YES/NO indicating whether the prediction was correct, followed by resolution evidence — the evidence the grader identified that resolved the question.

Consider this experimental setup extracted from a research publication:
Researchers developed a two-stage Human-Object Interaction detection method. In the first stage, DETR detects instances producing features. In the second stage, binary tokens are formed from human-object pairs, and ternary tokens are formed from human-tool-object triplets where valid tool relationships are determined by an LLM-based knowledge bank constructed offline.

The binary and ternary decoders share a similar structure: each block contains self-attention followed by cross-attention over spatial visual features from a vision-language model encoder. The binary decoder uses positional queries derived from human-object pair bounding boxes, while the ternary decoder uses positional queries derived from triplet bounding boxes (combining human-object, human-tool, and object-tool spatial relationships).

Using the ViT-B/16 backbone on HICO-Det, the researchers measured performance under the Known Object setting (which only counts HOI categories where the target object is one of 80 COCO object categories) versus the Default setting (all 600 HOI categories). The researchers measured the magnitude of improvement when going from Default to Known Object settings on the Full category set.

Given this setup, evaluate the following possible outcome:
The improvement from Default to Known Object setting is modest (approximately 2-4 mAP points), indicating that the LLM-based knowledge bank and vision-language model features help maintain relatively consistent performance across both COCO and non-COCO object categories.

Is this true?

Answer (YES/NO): YES